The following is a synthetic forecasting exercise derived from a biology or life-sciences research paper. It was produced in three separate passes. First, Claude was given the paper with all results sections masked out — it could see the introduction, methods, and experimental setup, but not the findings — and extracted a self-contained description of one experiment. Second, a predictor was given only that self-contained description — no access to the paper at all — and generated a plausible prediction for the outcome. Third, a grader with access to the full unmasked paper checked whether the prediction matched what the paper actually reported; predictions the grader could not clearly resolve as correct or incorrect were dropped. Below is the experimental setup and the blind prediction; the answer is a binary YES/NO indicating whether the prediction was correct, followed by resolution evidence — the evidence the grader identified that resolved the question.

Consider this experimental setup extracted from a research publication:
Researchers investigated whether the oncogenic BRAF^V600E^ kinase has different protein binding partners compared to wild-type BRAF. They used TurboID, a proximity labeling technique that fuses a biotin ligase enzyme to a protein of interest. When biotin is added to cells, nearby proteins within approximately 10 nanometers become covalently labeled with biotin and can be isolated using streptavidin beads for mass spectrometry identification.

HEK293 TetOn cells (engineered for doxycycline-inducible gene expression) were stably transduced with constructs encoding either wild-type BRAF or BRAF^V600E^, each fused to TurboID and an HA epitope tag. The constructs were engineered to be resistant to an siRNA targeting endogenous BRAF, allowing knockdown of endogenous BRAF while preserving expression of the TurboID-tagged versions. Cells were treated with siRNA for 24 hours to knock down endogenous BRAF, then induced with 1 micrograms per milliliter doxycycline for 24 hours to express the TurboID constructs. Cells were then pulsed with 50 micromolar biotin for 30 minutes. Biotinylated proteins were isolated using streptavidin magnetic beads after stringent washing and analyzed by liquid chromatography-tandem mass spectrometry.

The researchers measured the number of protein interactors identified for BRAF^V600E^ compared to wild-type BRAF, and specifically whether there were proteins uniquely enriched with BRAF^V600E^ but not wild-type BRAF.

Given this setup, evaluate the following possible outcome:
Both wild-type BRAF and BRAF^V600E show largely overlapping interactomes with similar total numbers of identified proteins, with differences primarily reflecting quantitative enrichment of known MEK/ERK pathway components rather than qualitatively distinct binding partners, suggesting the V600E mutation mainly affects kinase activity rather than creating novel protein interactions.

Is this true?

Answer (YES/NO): NO